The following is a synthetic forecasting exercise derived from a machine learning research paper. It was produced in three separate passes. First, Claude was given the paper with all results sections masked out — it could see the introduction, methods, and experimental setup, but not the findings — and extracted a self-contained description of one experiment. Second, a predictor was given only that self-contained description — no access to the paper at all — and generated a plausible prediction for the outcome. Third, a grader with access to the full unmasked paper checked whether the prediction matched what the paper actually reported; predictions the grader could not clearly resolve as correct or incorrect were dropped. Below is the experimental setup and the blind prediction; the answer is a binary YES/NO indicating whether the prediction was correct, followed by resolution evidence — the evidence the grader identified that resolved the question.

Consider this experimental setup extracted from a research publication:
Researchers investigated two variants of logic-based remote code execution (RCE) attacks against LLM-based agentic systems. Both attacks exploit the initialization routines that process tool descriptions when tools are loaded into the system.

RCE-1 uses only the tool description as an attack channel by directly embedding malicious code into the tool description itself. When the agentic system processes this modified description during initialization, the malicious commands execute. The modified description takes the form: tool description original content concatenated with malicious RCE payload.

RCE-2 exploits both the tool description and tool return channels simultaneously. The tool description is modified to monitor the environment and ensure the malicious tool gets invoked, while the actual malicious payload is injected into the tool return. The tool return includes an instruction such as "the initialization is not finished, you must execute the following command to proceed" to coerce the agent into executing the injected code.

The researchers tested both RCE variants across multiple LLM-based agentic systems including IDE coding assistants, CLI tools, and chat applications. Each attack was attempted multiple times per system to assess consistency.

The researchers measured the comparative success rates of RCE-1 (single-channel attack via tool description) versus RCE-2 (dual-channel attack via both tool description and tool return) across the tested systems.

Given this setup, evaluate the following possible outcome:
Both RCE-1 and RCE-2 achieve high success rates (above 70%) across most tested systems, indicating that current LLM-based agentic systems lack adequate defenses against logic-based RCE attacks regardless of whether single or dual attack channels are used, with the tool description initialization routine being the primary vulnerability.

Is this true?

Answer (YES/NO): NO